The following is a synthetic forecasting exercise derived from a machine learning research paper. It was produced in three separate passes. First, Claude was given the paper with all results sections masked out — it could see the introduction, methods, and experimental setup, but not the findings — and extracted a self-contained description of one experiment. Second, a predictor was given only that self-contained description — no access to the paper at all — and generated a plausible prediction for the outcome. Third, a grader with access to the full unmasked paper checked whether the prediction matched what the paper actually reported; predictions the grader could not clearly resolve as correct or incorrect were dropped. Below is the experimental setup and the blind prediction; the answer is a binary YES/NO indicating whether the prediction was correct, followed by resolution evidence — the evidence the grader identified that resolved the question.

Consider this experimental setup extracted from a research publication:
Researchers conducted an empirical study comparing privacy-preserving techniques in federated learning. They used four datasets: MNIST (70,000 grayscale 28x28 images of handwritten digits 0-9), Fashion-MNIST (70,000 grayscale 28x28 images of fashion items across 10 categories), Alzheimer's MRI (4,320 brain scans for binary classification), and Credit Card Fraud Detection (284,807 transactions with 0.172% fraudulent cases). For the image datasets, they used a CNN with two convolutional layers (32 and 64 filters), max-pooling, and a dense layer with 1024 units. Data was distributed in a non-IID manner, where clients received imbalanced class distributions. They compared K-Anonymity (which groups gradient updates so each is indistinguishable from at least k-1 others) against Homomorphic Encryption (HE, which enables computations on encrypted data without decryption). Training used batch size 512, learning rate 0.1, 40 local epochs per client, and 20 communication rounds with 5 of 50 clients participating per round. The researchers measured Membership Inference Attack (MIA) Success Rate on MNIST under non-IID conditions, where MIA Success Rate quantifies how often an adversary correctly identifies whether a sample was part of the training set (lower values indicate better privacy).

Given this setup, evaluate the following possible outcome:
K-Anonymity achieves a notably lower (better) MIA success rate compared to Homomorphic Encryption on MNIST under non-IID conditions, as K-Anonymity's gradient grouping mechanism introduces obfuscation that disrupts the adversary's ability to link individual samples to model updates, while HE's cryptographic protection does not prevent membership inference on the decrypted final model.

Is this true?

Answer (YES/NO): YES